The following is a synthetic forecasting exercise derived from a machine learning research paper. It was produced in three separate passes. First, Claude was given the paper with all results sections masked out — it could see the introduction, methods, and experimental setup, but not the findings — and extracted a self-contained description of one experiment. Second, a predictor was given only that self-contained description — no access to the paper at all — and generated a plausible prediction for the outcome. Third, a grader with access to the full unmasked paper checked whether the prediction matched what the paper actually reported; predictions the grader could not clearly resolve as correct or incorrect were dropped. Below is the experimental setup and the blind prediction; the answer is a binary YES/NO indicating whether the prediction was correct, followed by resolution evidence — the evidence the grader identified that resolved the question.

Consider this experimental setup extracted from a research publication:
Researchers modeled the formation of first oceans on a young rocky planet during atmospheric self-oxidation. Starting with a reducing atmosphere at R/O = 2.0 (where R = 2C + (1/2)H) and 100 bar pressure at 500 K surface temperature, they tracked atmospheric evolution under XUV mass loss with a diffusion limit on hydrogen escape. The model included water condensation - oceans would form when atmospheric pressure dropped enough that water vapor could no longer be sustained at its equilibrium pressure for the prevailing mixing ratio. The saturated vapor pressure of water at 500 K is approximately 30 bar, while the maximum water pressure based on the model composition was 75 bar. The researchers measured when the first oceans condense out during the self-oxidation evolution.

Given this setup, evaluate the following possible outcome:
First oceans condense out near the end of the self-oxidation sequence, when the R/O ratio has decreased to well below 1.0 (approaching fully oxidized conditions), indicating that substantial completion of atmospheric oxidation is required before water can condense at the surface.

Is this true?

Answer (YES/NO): NO